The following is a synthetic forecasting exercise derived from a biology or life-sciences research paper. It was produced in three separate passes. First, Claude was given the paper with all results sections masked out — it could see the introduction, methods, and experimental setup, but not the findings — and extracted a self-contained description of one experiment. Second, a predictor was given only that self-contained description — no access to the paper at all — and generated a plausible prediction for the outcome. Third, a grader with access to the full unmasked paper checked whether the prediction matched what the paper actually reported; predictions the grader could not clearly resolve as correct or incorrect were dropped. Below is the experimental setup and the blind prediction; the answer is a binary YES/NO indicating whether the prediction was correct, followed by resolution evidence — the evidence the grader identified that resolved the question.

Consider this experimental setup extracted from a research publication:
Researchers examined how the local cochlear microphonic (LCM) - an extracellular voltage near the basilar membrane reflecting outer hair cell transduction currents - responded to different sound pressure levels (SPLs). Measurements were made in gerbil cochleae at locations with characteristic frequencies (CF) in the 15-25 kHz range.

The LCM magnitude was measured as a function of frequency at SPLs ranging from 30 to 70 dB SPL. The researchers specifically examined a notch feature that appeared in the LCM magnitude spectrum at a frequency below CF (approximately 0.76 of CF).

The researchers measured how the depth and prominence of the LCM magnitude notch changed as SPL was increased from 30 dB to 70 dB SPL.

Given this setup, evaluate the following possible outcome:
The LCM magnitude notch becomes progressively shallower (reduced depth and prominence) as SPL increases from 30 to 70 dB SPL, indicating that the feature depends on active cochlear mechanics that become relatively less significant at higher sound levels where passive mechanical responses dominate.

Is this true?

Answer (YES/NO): NO